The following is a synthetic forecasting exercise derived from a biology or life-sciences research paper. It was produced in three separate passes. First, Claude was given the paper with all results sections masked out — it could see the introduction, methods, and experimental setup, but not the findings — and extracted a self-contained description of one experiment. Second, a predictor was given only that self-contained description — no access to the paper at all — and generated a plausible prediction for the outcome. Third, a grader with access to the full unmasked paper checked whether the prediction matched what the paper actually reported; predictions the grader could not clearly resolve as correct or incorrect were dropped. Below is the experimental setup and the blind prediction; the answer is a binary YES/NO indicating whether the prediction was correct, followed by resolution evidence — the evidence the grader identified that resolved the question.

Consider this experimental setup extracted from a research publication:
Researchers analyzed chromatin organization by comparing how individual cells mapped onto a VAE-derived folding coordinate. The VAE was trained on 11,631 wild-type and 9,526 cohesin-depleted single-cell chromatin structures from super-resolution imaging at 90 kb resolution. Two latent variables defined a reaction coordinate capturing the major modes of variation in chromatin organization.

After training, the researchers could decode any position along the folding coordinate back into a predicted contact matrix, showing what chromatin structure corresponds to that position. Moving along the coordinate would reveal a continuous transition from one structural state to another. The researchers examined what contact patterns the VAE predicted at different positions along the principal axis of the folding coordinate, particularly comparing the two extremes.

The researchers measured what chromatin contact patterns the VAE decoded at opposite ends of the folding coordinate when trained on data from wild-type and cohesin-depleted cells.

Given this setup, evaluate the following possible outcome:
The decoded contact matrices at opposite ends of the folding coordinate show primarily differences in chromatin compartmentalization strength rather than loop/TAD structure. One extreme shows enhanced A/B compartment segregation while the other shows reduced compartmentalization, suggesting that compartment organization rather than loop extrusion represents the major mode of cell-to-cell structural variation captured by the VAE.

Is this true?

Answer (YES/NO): NO